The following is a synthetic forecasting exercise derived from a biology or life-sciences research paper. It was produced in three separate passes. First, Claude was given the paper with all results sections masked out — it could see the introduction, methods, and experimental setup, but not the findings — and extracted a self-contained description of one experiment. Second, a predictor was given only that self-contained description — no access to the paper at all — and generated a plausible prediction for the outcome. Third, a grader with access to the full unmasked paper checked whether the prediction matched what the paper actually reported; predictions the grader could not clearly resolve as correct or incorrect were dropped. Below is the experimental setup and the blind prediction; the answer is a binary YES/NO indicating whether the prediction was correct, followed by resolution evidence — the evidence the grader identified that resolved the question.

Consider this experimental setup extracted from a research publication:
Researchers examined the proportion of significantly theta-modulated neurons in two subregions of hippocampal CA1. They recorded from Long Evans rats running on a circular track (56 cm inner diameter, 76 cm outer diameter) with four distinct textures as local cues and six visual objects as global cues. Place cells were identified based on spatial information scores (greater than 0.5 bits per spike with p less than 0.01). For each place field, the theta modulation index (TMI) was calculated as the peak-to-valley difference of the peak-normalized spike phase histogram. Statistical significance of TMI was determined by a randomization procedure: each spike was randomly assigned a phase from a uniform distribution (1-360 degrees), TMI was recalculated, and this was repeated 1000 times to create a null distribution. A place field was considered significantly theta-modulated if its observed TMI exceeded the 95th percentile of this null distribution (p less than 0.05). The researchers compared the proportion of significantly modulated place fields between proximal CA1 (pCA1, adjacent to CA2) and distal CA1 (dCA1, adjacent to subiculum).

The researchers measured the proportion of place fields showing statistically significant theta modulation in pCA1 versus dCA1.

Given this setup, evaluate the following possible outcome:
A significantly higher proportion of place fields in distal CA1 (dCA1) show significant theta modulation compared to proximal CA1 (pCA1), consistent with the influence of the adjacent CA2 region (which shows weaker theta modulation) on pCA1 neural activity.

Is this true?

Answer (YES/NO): NO